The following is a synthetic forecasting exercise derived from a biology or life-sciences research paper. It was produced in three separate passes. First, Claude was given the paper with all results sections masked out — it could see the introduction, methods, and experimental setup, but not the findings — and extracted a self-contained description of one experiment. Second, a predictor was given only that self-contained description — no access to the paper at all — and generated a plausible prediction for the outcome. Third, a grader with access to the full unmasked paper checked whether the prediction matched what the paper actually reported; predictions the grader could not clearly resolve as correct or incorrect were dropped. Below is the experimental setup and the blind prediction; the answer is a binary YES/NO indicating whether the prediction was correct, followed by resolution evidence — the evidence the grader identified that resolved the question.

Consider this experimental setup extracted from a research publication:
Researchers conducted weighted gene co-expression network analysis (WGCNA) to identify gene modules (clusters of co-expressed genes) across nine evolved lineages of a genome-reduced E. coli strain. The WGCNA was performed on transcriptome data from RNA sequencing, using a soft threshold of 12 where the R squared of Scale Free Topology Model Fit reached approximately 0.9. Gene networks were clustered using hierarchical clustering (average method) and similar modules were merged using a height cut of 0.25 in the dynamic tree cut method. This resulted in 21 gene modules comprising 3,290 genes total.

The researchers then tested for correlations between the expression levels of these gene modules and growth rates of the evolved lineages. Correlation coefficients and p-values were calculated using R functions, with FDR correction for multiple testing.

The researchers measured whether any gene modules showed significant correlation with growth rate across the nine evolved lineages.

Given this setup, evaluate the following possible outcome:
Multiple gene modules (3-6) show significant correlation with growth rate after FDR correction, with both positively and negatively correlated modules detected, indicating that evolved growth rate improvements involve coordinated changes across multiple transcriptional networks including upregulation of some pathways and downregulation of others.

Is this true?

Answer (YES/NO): NO